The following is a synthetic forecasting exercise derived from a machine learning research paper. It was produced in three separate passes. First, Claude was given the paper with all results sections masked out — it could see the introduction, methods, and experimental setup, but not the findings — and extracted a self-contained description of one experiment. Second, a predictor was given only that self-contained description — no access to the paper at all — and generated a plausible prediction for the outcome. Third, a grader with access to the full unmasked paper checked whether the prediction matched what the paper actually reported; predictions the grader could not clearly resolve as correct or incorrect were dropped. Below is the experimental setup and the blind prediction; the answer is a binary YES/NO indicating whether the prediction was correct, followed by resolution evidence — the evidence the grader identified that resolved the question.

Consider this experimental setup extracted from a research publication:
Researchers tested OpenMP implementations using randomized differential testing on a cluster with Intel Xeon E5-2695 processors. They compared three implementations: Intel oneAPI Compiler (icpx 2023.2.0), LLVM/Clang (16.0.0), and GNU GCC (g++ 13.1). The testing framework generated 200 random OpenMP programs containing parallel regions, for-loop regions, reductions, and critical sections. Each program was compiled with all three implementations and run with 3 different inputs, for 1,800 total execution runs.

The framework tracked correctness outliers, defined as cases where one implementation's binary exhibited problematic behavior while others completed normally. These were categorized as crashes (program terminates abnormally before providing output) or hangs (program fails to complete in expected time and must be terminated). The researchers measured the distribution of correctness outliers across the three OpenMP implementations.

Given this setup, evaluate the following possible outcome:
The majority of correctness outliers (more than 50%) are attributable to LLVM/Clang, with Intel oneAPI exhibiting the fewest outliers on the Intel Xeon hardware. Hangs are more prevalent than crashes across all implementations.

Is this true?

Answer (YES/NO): NO